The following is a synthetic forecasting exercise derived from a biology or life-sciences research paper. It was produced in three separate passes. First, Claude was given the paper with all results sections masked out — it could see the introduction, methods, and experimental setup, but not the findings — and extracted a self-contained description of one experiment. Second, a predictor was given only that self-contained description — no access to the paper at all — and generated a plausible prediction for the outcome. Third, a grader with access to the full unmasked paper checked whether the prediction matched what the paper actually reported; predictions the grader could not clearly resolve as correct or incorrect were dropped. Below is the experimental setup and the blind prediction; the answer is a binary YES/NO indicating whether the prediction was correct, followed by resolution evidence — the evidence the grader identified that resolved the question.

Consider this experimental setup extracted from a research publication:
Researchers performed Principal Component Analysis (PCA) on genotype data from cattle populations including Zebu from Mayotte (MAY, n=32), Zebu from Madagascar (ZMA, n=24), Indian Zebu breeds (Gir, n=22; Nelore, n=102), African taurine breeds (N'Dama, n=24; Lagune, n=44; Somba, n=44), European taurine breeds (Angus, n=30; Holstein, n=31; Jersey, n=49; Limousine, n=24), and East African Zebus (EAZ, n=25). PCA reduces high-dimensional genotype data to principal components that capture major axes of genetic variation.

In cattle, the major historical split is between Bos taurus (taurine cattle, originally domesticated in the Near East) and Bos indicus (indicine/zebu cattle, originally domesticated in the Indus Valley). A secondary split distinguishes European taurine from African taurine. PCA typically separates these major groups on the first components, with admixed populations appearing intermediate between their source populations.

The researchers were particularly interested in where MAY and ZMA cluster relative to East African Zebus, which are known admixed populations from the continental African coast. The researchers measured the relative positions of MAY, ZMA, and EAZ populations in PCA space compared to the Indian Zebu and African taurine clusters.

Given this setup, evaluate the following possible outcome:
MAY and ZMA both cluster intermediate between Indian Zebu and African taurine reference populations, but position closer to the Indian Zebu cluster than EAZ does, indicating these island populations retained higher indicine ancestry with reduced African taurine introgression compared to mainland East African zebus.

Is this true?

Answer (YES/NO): YES